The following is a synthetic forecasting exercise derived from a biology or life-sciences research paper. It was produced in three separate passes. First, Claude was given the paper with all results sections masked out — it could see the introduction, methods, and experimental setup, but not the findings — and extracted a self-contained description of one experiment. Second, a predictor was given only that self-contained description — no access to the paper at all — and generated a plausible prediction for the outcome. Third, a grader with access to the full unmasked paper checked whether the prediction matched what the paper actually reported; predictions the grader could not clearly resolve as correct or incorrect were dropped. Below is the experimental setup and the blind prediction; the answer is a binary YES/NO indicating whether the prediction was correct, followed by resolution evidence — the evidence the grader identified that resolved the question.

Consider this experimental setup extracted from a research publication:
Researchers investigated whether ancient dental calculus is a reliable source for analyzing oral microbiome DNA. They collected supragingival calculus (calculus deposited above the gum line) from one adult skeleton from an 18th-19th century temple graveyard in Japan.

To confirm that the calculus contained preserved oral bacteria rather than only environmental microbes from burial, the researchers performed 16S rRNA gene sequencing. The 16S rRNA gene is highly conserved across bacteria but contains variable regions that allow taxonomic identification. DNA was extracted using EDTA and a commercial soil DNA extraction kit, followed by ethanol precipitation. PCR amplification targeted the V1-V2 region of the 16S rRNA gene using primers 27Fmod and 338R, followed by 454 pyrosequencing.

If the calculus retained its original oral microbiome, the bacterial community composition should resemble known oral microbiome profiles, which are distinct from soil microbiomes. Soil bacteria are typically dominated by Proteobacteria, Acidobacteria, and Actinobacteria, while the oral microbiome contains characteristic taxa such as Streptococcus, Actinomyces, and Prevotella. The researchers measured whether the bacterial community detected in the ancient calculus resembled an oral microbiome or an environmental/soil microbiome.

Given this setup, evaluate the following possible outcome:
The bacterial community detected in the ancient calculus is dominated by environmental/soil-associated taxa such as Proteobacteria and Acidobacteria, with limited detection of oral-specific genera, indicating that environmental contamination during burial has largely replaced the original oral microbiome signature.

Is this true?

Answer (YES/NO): NO